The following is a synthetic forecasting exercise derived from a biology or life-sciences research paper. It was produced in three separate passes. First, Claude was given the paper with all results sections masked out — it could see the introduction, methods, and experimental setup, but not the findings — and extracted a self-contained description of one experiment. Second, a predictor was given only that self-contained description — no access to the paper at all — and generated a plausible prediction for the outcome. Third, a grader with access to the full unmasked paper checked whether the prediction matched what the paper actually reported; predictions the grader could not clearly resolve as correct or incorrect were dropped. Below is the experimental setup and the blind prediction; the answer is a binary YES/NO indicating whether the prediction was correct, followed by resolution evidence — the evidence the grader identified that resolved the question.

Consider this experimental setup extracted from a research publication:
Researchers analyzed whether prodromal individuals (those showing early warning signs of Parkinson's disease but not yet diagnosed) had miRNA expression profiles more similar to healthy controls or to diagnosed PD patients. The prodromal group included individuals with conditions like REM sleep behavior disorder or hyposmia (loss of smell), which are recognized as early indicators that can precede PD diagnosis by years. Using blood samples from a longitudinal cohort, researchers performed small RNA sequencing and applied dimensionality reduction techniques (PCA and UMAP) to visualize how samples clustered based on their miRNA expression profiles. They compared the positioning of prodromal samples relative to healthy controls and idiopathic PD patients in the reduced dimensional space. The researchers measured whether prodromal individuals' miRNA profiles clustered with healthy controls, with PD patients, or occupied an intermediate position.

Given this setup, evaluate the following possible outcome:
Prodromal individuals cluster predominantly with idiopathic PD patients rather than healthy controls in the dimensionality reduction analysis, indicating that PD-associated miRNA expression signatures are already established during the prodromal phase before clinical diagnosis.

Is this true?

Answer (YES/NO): NO